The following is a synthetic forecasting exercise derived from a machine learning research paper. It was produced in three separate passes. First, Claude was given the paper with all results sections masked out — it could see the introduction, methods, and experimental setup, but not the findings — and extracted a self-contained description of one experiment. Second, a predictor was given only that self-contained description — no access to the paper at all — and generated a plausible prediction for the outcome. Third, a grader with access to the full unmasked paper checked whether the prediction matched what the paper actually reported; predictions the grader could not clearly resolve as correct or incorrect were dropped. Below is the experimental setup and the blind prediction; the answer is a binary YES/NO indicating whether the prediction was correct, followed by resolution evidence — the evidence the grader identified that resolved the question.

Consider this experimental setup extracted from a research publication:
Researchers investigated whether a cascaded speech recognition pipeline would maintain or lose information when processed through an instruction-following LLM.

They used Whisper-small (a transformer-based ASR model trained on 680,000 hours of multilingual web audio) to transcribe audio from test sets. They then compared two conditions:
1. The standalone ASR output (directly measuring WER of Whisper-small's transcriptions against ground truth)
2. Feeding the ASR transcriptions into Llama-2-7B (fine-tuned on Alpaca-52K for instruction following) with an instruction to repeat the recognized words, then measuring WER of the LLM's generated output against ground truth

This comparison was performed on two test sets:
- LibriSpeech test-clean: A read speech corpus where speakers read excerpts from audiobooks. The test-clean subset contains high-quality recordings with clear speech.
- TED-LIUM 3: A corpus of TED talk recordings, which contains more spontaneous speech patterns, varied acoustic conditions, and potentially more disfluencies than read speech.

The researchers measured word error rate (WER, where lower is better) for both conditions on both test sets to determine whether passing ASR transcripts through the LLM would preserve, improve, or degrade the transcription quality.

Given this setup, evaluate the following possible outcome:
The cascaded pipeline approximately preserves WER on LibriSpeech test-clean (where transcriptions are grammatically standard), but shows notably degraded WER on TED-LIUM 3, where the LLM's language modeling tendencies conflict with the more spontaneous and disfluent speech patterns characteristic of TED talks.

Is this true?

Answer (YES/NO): NO